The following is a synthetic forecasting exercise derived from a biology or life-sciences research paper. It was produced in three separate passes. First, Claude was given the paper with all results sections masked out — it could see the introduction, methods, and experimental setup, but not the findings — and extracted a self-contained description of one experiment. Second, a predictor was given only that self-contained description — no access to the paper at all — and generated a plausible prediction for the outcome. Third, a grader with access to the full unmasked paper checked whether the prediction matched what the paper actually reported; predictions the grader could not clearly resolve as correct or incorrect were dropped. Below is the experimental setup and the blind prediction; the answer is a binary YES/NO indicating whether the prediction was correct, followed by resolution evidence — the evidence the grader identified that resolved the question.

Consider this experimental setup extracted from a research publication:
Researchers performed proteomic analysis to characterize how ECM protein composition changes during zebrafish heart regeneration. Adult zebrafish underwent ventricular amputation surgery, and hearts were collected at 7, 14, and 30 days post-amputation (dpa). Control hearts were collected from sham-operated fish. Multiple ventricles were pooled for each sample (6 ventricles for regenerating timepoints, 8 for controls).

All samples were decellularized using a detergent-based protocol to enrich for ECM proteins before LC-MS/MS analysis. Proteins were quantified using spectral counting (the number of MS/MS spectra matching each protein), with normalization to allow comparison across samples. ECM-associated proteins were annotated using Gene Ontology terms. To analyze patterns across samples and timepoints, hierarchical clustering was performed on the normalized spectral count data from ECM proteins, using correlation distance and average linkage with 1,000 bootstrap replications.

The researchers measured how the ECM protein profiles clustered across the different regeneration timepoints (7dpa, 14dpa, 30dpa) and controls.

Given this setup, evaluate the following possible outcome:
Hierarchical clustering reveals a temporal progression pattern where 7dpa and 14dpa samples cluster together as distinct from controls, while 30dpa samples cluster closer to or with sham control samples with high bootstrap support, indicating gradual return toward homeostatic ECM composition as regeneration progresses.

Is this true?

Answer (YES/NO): NO